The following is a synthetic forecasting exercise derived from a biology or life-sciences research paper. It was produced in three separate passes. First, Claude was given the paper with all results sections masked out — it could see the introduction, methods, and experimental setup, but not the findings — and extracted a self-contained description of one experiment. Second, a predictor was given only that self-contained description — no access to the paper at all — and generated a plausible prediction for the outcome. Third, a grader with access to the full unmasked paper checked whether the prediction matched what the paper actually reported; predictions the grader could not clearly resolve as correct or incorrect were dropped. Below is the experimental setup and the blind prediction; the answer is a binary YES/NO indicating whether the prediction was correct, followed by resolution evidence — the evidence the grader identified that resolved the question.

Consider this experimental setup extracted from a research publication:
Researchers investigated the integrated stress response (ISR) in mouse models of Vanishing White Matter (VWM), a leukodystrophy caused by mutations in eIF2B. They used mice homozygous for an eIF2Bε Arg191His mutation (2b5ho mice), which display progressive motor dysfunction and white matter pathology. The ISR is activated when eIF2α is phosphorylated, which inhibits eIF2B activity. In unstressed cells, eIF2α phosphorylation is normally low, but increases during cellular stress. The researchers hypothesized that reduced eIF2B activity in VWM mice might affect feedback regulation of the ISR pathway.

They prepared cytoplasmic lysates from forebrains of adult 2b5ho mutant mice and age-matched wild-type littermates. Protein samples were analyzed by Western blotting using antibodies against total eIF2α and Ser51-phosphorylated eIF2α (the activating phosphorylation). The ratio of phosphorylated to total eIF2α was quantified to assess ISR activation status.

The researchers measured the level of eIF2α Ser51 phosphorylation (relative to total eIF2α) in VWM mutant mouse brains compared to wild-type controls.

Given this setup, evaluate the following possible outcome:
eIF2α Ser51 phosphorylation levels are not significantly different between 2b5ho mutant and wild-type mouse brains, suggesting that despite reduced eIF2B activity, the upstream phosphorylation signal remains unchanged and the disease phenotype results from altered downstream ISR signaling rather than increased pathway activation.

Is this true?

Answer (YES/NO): NO